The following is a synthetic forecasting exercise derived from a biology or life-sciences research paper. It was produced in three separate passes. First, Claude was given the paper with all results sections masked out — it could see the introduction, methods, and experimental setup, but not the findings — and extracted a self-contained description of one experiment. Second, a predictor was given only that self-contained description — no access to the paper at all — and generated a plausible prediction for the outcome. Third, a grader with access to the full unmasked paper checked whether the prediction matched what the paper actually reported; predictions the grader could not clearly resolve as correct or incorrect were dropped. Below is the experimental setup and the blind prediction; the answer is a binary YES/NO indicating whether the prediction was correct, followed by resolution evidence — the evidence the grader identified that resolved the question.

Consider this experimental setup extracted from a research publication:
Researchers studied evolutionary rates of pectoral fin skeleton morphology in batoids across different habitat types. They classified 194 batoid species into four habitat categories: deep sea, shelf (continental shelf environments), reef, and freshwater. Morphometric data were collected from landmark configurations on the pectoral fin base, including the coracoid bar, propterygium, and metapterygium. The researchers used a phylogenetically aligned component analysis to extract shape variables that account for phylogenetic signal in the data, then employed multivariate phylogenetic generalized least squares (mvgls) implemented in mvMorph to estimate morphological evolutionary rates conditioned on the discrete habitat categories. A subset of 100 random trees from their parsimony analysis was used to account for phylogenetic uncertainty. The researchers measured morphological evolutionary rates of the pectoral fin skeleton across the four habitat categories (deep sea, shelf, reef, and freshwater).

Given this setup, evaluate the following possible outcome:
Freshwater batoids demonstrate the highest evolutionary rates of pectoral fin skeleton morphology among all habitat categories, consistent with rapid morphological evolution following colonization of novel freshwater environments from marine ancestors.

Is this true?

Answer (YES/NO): NO